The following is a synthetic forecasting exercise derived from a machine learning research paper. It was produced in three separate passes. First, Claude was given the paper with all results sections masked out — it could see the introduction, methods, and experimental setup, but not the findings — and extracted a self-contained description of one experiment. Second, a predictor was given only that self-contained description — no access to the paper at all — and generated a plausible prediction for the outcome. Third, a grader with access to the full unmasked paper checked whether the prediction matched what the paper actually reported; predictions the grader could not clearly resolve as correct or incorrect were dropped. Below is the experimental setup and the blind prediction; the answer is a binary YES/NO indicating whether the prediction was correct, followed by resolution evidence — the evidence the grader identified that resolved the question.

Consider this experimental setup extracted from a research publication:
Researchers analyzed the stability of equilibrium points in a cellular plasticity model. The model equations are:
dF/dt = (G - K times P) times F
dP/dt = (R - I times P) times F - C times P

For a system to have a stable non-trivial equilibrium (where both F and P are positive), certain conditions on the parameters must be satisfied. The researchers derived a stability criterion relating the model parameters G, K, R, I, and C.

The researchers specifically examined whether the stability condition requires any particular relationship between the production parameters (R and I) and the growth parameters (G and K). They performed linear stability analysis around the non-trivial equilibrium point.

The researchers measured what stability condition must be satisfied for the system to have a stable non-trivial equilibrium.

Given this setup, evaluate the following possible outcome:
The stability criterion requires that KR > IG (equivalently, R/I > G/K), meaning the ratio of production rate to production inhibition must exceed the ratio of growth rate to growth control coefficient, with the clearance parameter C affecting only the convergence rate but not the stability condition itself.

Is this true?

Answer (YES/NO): YES